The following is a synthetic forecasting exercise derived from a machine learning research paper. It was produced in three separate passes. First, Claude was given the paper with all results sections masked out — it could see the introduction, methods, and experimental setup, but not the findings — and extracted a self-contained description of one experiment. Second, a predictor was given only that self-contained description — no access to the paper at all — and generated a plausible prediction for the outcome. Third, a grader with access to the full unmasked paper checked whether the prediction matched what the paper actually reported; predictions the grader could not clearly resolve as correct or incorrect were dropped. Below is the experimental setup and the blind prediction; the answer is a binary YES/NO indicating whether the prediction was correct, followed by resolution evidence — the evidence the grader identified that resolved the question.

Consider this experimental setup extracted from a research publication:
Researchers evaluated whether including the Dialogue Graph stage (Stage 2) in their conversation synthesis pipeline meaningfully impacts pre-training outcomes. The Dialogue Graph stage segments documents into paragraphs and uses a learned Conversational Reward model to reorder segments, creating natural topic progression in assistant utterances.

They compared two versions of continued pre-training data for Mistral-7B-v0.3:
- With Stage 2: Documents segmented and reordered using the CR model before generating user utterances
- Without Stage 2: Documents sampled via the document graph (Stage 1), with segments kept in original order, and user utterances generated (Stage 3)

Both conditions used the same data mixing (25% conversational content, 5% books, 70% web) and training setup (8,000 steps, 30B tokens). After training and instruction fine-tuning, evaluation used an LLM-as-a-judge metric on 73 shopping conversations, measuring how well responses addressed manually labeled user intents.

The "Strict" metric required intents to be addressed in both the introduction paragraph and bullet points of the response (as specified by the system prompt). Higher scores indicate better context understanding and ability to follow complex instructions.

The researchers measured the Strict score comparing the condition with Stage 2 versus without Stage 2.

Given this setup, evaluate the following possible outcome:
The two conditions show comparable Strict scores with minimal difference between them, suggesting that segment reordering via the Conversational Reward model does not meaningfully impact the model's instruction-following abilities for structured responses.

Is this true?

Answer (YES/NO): NO